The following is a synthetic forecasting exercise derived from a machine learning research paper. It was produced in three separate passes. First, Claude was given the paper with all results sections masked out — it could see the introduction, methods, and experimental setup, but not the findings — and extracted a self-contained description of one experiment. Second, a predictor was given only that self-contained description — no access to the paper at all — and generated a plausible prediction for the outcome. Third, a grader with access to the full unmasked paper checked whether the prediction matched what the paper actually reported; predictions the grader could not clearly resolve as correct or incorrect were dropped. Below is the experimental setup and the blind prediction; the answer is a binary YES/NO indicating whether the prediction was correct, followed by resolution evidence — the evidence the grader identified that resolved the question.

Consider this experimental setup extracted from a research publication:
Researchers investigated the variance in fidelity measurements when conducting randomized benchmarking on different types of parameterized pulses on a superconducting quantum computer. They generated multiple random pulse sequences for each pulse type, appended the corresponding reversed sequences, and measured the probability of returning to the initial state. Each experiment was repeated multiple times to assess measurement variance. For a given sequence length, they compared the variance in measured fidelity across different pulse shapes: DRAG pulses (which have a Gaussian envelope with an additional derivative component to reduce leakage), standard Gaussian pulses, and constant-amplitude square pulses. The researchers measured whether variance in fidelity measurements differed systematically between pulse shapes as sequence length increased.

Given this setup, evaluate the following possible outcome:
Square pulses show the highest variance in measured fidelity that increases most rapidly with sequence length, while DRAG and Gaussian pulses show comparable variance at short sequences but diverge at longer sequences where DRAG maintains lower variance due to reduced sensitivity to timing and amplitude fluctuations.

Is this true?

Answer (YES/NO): NO